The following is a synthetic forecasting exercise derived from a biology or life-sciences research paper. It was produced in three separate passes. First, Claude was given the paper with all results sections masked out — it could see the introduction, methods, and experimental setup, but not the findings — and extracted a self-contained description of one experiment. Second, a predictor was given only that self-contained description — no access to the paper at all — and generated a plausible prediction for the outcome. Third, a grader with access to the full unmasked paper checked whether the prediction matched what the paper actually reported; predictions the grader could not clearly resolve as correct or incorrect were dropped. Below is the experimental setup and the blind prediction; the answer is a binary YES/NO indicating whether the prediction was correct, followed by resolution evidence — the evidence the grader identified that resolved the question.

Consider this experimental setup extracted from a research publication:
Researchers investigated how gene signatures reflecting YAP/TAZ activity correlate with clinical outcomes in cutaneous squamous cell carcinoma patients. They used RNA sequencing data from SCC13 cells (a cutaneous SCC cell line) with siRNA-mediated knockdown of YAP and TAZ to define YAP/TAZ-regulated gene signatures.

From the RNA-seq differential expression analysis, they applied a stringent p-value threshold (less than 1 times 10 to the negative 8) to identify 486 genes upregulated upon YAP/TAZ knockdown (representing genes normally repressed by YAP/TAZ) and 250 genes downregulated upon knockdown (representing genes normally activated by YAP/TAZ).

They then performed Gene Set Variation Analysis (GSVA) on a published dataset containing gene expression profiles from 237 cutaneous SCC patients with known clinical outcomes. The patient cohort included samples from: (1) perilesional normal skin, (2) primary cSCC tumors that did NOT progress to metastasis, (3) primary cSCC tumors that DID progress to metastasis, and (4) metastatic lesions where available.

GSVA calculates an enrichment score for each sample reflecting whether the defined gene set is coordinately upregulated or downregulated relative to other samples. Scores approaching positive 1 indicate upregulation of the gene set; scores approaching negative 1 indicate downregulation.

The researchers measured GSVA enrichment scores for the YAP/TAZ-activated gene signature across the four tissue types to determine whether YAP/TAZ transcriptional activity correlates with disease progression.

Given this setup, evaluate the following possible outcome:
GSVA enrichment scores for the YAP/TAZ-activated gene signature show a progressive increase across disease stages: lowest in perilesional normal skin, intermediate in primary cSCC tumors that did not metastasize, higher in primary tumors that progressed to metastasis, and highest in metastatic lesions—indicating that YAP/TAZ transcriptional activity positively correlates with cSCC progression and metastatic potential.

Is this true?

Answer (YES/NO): NO